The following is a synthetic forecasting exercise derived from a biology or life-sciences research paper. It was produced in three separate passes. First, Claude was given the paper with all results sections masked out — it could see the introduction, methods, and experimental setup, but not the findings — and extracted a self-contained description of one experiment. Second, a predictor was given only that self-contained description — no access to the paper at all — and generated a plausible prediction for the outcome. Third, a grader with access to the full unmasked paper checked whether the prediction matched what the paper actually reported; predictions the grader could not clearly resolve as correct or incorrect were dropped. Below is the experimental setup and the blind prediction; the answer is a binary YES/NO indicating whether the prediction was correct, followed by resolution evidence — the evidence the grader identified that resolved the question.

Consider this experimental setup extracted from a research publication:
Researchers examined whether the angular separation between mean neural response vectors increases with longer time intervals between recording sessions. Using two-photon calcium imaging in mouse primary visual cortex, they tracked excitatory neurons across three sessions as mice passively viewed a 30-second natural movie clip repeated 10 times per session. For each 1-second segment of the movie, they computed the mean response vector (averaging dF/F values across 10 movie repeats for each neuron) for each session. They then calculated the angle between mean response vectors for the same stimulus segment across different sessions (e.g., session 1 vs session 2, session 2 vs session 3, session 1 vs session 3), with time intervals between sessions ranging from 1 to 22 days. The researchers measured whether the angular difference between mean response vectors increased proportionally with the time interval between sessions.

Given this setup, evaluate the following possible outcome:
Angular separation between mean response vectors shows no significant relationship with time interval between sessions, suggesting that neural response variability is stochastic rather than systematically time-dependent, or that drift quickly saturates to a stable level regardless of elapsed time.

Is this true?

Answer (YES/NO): YES